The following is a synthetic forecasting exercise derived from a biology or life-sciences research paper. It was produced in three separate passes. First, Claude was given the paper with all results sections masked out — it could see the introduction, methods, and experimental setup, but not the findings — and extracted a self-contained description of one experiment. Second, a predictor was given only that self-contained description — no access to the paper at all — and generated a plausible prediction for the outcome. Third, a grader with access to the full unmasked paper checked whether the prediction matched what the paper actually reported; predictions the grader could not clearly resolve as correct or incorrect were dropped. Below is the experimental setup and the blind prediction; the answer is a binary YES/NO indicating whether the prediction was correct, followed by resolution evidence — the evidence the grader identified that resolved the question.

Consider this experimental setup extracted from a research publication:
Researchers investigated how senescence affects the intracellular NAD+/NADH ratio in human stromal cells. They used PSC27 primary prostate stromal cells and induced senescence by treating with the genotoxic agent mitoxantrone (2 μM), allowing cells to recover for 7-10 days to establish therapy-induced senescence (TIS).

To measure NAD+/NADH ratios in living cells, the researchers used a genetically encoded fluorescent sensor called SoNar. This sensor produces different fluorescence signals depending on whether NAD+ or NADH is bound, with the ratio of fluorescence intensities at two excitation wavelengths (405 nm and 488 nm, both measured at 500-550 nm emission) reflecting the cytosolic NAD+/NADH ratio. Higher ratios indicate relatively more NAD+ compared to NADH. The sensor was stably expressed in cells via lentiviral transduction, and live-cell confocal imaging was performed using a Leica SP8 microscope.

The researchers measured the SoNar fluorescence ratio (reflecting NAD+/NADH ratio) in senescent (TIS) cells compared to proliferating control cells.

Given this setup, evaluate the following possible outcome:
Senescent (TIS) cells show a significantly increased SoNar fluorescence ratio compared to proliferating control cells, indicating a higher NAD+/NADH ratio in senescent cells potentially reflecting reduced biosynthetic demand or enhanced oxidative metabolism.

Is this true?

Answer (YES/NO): NO